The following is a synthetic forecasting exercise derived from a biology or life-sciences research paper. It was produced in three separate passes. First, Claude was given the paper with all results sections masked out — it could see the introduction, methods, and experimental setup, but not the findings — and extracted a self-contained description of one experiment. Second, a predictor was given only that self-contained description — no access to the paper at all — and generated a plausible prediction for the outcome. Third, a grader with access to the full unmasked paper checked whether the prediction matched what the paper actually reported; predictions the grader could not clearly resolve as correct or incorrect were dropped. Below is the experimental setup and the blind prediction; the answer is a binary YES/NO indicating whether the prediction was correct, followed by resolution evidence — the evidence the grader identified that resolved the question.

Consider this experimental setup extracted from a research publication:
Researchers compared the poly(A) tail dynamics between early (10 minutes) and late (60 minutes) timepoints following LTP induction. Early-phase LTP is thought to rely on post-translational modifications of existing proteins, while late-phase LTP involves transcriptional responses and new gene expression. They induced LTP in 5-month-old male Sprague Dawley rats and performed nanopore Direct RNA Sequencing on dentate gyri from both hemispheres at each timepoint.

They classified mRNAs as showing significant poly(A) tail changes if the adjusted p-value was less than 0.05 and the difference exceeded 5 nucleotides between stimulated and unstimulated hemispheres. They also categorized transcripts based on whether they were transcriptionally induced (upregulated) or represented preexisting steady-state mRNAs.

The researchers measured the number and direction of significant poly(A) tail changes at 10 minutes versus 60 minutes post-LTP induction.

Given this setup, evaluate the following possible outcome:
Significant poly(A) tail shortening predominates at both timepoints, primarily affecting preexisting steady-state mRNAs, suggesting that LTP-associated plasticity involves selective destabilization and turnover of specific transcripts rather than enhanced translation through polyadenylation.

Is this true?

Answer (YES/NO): NO